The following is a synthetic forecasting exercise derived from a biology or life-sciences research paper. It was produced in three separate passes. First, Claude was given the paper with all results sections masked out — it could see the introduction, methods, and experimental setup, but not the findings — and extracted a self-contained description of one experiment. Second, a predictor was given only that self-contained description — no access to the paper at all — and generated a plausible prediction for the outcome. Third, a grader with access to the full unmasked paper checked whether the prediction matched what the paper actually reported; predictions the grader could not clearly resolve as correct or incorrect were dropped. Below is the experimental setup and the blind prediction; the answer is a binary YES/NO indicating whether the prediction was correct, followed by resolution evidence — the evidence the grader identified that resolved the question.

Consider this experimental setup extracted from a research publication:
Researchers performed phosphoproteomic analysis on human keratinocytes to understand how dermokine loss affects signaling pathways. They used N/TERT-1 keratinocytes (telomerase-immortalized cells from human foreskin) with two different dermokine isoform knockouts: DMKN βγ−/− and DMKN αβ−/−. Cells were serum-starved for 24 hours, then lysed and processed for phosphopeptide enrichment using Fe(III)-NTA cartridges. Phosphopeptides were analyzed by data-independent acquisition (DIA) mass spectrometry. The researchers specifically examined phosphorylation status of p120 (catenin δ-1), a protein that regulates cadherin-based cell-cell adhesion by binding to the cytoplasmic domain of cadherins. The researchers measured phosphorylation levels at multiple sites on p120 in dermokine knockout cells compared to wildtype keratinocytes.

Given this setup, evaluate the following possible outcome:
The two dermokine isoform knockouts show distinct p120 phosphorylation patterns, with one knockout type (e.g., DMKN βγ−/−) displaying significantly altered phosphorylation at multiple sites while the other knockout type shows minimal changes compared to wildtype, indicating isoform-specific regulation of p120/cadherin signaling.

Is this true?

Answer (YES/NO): NO